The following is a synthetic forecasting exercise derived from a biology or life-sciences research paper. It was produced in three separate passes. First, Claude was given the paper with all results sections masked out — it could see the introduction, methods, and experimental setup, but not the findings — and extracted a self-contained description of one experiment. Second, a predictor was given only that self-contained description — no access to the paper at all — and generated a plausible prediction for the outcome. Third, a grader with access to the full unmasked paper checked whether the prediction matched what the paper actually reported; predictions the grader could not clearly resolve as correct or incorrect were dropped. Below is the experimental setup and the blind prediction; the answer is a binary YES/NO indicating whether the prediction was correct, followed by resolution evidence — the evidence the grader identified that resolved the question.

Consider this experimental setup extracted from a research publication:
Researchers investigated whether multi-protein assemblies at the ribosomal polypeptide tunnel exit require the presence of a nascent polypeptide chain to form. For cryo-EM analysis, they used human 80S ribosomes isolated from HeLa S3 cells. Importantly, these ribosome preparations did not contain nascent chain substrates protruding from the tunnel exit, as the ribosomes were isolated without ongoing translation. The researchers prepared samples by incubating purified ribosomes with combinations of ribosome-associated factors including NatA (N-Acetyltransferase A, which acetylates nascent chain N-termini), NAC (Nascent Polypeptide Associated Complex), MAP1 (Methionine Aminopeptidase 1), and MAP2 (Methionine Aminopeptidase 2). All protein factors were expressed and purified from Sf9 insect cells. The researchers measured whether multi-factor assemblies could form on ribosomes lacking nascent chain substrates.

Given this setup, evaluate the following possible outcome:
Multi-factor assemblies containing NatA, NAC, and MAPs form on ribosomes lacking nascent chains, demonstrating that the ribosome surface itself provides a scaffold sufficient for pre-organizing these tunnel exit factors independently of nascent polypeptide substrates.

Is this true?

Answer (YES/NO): YES